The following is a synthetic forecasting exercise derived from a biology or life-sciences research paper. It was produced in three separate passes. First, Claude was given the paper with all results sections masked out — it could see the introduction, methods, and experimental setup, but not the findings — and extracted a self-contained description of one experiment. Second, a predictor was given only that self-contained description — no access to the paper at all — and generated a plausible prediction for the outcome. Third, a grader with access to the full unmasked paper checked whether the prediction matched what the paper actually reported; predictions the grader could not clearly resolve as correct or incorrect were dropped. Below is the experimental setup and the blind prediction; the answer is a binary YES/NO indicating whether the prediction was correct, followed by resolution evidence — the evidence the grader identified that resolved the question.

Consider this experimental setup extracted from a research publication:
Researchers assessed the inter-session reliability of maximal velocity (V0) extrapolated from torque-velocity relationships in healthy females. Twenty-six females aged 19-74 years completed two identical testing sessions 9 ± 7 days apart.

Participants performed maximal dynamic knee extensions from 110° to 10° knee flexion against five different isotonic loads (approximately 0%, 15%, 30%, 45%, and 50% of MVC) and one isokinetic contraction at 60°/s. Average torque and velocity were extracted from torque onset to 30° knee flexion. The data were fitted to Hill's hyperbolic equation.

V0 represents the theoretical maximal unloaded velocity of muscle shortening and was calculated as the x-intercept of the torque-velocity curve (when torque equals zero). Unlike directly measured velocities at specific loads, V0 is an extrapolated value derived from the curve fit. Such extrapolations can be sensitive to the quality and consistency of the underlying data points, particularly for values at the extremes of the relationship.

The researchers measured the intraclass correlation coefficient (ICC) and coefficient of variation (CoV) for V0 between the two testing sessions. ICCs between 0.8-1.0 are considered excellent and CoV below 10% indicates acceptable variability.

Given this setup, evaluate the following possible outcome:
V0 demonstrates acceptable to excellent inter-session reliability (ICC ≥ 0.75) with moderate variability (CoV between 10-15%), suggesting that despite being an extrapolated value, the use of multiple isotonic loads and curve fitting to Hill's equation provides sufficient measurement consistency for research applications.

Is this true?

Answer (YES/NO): NO